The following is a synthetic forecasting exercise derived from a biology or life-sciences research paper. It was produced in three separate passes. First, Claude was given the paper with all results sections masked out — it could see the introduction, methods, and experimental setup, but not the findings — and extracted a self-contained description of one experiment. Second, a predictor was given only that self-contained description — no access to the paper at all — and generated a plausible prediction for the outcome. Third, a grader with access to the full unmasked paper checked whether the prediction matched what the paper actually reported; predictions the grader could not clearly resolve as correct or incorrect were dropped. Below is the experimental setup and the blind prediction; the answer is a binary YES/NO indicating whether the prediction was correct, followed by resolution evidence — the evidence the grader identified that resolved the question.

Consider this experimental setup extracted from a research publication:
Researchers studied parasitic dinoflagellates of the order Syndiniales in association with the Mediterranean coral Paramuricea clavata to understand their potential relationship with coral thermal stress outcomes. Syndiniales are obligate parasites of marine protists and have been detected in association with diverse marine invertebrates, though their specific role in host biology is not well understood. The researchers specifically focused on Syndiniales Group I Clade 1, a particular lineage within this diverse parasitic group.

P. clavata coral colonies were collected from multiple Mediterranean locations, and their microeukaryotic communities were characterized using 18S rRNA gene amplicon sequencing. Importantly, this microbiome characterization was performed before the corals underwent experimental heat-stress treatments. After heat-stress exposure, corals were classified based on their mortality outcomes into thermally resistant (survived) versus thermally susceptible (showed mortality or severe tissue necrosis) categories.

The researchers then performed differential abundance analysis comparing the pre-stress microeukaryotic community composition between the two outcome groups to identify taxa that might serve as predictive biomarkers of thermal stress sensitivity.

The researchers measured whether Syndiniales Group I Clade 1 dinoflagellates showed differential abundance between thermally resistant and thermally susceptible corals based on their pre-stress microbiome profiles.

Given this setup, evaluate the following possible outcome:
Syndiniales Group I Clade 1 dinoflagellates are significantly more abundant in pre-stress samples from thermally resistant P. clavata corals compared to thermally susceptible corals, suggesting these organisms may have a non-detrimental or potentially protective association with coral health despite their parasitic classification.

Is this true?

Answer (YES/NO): YES